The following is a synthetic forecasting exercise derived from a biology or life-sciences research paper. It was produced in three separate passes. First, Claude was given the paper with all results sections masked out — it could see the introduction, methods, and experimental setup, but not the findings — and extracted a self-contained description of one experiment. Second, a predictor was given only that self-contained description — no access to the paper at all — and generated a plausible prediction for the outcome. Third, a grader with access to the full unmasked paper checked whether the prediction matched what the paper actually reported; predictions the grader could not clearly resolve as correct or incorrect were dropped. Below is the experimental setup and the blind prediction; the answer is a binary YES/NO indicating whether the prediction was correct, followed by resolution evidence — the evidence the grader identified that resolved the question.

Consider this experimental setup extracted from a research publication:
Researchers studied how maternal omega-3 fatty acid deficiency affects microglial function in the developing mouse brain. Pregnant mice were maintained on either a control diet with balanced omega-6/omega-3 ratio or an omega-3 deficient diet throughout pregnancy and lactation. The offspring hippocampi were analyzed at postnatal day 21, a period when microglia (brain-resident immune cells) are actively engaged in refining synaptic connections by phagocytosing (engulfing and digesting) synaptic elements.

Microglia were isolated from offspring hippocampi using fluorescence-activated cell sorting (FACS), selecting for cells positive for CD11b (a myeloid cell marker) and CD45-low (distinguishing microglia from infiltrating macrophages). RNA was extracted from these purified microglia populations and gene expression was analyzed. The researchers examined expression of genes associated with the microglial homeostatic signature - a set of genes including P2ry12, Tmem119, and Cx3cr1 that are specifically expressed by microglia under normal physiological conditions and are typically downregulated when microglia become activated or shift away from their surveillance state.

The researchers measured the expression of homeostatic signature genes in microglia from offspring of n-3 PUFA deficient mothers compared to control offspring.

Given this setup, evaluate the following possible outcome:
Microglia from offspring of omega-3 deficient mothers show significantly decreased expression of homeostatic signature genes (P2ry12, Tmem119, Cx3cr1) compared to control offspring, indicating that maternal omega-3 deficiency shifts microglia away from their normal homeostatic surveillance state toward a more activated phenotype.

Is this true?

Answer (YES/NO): YES